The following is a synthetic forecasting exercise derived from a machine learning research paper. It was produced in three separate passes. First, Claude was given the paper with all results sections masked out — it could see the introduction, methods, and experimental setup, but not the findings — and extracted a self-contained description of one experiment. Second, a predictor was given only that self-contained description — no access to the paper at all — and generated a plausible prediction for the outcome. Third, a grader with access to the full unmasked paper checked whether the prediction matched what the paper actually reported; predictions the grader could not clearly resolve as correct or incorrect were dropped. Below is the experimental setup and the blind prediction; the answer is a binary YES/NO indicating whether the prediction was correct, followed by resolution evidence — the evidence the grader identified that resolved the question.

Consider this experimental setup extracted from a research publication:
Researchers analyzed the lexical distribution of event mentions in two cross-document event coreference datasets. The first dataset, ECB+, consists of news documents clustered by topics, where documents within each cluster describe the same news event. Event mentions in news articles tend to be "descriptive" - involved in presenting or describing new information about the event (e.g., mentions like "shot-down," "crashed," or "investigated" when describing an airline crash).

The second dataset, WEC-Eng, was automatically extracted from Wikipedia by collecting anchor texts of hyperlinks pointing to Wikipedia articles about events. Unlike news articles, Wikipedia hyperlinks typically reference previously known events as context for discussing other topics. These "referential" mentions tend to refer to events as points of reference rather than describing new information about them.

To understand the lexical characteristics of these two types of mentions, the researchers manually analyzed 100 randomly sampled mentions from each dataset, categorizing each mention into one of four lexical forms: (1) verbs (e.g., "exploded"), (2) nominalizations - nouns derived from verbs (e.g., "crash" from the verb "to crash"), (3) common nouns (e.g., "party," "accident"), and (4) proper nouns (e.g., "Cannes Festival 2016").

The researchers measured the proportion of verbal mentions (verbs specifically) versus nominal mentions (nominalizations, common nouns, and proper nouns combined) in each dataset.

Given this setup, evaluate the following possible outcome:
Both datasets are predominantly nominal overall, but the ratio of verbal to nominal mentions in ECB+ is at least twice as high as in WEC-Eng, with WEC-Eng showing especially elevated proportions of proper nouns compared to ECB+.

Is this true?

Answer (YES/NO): NO